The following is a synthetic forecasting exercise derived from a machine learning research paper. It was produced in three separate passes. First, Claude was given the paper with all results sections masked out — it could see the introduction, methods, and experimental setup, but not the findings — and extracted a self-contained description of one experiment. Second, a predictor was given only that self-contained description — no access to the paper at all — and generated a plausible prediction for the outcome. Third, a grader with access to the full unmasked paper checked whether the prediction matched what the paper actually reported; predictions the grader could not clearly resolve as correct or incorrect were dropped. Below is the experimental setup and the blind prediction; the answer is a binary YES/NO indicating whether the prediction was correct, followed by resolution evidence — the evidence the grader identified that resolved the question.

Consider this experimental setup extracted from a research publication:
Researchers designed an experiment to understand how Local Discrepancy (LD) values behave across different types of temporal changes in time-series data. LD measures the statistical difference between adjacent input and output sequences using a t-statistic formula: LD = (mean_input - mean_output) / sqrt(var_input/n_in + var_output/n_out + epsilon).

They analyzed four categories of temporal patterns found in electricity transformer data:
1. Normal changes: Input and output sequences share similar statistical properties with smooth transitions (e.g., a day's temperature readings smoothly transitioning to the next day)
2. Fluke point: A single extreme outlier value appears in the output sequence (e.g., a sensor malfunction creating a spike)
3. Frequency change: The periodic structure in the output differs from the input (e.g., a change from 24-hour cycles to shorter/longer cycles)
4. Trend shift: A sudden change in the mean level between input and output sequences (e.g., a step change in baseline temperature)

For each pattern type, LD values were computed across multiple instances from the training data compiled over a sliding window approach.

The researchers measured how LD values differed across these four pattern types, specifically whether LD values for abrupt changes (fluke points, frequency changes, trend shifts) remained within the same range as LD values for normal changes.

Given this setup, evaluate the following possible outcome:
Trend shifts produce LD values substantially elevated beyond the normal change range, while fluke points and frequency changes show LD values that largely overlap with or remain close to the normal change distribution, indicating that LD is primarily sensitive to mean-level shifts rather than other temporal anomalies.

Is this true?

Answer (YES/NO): NO